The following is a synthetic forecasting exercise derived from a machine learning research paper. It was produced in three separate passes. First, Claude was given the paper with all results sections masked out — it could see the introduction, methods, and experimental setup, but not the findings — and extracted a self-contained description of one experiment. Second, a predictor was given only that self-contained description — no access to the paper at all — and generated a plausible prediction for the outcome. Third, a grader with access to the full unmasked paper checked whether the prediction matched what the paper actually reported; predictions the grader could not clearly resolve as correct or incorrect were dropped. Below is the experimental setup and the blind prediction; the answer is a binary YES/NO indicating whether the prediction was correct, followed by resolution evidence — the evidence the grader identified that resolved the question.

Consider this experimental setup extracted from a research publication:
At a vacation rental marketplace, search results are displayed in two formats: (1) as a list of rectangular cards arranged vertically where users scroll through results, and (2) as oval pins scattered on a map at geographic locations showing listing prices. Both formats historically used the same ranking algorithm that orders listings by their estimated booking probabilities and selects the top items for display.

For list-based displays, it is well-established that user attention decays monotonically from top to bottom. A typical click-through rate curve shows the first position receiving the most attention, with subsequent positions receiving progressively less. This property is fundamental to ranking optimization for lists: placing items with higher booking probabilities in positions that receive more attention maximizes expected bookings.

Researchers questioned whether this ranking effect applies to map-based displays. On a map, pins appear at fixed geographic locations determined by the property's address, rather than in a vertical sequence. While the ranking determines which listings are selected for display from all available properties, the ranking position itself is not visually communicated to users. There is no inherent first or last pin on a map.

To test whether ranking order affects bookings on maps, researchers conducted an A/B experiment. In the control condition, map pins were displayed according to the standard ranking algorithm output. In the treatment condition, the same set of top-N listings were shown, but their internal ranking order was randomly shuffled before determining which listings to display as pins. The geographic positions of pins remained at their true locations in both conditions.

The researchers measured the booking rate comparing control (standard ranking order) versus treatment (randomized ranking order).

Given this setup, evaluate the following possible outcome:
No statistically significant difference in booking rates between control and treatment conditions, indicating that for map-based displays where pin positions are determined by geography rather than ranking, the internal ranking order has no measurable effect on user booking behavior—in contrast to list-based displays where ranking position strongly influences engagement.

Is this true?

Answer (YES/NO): YES